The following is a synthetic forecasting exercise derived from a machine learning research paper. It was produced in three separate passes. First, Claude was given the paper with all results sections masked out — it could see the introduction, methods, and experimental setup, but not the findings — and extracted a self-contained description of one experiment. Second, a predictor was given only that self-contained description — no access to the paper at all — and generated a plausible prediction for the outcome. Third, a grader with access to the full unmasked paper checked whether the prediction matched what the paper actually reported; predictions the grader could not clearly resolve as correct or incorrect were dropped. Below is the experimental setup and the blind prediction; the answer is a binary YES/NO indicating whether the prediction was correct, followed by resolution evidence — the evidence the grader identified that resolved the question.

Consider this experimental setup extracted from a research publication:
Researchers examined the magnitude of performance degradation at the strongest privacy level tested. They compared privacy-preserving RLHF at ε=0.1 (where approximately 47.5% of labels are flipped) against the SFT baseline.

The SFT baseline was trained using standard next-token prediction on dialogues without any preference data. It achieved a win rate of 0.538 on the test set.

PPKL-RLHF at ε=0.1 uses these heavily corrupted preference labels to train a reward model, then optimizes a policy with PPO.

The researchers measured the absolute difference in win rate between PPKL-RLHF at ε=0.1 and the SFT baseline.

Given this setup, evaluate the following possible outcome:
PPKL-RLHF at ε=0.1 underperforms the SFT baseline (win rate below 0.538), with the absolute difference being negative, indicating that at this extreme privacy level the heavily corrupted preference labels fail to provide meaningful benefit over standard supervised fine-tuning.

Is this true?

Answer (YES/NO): YES